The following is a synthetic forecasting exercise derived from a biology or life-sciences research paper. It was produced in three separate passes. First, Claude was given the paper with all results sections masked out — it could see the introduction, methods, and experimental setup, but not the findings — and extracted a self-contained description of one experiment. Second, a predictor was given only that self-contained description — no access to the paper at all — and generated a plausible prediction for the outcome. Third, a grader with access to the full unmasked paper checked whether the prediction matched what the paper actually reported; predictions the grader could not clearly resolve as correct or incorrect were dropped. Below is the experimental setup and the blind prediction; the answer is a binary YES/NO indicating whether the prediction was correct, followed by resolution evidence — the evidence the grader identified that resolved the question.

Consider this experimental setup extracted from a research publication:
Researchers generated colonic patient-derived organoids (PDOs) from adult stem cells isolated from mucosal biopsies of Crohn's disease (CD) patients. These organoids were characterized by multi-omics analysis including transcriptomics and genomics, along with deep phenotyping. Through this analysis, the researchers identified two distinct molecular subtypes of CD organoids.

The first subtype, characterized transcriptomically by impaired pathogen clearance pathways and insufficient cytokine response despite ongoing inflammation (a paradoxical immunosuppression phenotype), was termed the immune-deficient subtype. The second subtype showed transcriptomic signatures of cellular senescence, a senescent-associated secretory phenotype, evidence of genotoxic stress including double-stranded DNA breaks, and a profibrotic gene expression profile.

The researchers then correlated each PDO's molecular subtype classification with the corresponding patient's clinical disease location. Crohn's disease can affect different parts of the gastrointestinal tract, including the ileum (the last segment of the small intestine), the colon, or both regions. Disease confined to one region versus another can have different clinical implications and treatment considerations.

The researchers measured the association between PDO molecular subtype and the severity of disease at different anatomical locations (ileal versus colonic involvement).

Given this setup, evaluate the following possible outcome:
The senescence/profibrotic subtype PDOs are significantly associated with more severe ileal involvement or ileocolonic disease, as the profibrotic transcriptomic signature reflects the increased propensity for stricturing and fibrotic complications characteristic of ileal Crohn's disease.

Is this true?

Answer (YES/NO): NO